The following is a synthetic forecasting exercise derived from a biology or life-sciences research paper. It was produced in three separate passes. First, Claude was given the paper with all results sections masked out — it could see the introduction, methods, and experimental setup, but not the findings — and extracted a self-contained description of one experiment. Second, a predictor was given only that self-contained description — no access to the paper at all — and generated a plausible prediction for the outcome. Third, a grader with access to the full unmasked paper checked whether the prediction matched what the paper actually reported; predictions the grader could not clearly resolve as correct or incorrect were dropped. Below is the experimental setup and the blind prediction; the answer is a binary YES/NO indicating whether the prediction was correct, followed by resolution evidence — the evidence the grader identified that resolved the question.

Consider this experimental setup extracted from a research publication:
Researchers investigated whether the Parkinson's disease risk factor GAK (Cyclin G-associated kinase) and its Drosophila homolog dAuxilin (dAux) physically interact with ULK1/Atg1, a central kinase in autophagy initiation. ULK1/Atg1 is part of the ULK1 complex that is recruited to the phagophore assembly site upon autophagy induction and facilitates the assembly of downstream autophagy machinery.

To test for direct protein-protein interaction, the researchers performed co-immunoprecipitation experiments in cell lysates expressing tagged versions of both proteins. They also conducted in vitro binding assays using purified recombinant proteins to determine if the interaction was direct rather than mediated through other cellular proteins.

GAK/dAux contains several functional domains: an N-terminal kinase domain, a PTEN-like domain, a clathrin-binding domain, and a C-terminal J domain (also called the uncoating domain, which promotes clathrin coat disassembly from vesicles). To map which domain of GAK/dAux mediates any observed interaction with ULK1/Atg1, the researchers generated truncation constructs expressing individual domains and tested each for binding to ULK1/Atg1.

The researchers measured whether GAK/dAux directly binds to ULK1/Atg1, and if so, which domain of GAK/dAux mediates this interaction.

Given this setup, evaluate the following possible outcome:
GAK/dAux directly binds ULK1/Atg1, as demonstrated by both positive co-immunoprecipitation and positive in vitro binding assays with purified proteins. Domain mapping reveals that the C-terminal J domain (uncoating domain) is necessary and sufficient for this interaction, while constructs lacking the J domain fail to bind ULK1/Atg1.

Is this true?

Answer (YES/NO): NO